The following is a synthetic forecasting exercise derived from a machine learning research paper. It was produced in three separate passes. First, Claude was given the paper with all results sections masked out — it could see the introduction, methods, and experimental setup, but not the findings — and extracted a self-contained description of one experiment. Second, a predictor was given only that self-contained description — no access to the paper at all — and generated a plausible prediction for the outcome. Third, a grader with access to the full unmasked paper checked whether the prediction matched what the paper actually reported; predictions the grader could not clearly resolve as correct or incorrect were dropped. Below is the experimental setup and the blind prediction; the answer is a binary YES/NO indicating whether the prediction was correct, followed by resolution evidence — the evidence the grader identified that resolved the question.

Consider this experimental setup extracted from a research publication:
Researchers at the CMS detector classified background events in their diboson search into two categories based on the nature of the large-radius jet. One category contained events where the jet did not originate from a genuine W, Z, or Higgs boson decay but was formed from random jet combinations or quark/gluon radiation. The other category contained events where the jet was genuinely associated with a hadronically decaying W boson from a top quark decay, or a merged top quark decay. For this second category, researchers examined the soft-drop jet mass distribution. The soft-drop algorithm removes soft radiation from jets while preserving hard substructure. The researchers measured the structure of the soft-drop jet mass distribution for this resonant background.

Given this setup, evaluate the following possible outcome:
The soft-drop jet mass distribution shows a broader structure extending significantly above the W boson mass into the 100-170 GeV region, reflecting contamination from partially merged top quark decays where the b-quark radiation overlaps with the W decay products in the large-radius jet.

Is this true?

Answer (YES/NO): NO